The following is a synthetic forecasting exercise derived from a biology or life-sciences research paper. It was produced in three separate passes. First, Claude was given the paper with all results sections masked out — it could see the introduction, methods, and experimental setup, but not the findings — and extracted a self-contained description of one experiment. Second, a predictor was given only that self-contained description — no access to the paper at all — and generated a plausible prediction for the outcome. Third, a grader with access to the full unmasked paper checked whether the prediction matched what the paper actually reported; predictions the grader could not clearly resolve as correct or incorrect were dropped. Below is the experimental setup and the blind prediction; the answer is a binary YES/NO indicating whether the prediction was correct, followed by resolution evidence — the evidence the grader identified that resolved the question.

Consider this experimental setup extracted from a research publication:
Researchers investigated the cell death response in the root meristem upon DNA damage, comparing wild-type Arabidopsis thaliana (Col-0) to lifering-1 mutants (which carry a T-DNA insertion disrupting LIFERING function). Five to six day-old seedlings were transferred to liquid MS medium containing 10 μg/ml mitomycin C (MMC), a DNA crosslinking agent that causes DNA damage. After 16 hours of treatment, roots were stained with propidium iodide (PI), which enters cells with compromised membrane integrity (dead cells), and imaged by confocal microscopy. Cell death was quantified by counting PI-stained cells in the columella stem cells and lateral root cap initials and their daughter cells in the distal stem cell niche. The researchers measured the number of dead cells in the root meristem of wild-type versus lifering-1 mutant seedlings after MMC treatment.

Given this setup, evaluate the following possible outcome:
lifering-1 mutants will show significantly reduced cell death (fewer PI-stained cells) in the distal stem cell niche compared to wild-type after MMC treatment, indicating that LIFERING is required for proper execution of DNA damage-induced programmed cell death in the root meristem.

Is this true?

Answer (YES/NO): YES